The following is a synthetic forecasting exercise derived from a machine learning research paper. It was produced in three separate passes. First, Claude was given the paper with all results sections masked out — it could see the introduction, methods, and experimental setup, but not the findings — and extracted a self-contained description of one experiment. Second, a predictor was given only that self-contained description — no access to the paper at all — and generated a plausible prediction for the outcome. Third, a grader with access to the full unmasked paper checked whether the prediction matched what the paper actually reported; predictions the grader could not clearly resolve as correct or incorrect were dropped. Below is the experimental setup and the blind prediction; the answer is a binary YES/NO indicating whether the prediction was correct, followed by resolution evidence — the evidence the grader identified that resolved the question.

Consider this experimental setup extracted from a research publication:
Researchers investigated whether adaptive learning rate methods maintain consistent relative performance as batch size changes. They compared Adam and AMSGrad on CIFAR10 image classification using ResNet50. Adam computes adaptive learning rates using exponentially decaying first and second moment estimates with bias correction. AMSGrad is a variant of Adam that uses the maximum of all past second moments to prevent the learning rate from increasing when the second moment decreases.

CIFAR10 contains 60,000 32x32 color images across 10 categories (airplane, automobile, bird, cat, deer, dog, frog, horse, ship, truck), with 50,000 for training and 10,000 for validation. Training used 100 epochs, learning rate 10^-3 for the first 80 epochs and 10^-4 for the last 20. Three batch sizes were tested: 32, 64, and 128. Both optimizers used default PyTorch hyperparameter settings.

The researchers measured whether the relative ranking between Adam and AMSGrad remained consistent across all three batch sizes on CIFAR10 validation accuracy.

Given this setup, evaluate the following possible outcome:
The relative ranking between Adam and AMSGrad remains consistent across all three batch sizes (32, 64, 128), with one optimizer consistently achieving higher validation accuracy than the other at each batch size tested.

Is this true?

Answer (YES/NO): YES